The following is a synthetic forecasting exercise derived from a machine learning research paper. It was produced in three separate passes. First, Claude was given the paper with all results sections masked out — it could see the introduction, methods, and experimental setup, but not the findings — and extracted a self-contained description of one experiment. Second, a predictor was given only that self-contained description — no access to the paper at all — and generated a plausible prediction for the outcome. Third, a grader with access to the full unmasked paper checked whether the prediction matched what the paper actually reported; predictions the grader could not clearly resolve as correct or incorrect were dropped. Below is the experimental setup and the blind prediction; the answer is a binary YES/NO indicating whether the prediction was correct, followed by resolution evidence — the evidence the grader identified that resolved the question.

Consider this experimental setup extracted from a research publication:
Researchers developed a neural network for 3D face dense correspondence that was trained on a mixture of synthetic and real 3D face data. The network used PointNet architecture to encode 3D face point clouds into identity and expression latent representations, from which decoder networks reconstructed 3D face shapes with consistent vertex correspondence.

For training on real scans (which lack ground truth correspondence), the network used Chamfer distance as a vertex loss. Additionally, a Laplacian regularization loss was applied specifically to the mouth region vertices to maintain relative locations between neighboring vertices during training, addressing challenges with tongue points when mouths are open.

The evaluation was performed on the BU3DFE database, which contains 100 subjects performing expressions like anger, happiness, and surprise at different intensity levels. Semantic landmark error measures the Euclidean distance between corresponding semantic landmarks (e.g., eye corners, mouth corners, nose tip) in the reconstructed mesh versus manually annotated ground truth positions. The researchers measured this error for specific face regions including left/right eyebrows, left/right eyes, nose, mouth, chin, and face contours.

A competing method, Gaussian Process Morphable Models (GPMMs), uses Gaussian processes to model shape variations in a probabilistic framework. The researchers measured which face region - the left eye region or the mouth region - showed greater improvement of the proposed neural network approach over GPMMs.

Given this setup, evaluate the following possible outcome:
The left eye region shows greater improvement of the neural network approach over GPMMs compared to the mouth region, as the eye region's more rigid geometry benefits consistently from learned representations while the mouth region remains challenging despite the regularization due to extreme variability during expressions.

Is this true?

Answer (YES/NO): YES